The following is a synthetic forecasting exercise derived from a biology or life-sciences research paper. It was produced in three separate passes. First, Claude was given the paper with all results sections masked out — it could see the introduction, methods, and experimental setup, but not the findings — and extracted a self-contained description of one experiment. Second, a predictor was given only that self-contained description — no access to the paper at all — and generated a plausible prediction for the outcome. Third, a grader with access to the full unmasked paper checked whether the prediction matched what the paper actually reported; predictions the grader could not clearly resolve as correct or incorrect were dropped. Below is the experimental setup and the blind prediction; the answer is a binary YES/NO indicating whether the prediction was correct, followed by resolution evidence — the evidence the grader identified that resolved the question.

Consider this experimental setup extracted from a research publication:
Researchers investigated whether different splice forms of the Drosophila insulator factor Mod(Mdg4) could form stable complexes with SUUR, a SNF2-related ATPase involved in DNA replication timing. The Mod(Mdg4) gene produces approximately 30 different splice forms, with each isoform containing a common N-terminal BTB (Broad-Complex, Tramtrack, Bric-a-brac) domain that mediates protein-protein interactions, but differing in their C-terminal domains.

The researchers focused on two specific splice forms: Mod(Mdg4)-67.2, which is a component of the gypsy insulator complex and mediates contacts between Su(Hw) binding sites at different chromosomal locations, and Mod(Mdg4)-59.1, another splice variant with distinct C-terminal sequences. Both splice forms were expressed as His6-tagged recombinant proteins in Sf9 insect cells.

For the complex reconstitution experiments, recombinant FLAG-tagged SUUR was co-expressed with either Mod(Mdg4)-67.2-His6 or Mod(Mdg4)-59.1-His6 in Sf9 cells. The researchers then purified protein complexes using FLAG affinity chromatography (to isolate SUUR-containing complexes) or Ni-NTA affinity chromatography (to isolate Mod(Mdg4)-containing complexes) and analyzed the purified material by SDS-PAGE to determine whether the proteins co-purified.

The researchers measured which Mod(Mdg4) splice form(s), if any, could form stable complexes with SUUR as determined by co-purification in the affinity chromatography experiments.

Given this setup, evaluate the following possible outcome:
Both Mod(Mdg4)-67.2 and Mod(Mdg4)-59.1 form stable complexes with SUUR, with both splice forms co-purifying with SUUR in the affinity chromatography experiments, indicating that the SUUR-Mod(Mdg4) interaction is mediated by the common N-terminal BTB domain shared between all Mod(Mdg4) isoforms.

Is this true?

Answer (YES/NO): NO